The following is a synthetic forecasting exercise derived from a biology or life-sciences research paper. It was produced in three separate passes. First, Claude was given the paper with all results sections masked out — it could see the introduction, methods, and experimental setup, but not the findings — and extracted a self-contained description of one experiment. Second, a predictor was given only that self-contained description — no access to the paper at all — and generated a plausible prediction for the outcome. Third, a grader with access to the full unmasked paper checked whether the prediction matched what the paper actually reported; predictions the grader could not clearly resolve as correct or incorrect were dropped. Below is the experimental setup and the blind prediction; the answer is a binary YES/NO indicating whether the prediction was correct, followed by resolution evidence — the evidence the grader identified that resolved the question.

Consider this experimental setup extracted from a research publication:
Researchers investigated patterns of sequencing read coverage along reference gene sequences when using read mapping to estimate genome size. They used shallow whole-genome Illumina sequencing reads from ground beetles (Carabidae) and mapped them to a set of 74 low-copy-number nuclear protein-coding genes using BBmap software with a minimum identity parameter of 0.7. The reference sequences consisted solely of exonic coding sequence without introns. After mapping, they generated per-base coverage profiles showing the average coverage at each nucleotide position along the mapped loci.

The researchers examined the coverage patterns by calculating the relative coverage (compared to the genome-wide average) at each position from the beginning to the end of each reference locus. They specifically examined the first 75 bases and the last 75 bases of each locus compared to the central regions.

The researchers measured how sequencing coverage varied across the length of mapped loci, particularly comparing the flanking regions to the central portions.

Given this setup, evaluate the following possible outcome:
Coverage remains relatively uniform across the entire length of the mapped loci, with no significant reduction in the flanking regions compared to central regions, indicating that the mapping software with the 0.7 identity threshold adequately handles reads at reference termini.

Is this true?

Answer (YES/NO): NO